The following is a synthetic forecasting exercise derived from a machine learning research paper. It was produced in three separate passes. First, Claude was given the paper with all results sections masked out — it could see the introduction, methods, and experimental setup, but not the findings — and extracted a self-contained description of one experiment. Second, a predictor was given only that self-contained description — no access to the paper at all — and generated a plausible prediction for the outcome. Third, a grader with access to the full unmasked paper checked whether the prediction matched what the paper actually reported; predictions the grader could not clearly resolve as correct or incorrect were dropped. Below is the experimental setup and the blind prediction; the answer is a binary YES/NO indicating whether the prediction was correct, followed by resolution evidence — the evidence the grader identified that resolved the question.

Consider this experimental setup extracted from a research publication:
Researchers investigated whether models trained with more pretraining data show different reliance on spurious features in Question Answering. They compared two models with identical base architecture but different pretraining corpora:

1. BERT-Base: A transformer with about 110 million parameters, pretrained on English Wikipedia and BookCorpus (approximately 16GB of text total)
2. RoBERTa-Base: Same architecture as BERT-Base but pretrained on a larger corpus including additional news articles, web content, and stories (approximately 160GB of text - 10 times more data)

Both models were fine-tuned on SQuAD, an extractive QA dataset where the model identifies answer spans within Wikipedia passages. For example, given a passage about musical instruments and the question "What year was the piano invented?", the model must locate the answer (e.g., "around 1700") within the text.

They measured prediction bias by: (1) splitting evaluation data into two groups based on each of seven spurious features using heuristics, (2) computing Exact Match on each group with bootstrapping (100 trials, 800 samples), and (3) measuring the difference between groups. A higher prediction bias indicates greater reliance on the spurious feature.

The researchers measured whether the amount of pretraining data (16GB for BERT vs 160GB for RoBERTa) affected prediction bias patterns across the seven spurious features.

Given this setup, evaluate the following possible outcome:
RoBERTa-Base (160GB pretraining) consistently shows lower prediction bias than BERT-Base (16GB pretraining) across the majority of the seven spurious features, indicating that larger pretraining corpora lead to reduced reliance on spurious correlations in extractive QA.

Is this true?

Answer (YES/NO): NO